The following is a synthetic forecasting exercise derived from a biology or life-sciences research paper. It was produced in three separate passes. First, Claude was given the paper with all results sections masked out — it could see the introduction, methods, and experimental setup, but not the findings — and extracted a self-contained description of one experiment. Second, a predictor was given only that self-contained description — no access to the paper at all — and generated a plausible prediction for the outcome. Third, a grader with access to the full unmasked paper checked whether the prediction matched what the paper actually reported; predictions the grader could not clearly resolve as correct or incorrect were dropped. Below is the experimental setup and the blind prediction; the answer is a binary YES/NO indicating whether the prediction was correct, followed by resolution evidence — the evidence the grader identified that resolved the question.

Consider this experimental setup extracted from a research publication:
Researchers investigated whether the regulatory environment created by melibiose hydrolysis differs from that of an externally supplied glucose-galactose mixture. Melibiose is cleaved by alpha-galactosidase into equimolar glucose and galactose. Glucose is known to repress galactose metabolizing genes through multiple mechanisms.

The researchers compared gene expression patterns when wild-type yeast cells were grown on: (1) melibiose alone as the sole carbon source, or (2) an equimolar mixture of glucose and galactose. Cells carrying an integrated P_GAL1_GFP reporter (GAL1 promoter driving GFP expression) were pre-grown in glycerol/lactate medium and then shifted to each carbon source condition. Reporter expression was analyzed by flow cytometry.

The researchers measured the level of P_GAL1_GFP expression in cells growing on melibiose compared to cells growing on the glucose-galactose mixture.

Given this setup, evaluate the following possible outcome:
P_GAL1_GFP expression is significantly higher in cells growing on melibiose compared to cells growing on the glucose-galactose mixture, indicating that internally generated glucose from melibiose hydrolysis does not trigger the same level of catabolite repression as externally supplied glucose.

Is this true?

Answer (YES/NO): YES